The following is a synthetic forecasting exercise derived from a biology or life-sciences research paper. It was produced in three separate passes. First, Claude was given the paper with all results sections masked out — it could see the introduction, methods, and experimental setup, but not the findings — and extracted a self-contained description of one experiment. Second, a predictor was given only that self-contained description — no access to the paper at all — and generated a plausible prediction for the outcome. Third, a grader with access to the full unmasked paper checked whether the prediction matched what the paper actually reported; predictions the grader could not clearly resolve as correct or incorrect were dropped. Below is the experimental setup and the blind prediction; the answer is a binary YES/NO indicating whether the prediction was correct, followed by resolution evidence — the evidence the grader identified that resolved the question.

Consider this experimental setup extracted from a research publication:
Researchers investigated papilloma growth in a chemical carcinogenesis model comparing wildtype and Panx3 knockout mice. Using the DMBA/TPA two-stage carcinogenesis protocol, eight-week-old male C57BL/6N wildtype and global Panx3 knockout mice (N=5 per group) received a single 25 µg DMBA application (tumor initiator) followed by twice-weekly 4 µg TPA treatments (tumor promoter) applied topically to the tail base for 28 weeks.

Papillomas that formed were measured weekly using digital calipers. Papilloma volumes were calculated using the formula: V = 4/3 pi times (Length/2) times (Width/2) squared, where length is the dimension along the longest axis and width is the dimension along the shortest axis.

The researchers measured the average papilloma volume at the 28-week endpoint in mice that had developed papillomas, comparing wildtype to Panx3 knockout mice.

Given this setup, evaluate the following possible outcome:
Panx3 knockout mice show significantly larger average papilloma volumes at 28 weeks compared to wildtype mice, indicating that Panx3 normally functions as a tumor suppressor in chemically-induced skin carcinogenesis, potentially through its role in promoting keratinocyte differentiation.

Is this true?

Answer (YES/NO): YES